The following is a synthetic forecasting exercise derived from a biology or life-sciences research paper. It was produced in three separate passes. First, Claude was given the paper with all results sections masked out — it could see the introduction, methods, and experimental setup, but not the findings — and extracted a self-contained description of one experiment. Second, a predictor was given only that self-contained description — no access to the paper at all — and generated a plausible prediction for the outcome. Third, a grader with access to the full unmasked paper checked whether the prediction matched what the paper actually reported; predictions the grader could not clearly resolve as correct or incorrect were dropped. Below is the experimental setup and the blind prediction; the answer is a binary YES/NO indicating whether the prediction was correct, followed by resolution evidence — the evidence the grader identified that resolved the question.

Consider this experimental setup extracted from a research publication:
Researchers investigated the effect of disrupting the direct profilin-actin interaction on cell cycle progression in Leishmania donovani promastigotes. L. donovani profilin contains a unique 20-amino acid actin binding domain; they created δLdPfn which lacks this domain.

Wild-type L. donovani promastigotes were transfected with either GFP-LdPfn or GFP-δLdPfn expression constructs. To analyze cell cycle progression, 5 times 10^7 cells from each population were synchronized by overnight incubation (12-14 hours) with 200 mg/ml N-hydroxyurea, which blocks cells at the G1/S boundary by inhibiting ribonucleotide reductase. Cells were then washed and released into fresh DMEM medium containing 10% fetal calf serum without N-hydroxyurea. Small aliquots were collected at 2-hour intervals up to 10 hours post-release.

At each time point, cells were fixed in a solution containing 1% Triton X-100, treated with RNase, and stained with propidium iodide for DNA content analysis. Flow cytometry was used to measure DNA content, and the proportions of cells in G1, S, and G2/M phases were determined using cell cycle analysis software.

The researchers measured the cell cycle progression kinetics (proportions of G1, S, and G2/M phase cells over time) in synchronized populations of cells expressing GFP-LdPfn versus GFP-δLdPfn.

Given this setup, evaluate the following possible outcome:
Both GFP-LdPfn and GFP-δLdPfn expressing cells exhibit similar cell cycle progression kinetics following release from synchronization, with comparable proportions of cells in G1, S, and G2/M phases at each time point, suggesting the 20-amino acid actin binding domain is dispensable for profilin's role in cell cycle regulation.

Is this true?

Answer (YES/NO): NO